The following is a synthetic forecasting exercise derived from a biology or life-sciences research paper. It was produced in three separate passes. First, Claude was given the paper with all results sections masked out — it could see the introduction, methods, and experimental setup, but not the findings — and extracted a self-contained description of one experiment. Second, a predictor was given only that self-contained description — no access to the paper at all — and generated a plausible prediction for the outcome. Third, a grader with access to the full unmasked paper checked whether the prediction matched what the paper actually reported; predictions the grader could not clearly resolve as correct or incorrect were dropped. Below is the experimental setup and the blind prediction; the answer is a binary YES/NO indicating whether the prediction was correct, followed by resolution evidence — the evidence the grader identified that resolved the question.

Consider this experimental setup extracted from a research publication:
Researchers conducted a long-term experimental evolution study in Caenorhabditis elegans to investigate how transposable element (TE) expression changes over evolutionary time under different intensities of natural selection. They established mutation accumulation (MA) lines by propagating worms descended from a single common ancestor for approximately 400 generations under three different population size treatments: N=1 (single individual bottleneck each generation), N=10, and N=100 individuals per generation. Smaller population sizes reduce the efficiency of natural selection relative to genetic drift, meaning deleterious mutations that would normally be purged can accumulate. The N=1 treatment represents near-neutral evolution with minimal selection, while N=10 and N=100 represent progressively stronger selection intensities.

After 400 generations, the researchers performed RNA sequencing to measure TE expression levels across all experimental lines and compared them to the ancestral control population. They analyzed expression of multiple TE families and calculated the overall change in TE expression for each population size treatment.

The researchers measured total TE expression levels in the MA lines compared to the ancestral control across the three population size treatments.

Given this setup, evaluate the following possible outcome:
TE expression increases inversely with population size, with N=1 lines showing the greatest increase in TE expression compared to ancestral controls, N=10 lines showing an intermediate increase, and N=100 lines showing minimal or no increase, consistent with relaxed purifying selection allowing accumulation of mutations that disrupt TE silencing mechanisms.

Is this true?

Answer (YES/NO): YES